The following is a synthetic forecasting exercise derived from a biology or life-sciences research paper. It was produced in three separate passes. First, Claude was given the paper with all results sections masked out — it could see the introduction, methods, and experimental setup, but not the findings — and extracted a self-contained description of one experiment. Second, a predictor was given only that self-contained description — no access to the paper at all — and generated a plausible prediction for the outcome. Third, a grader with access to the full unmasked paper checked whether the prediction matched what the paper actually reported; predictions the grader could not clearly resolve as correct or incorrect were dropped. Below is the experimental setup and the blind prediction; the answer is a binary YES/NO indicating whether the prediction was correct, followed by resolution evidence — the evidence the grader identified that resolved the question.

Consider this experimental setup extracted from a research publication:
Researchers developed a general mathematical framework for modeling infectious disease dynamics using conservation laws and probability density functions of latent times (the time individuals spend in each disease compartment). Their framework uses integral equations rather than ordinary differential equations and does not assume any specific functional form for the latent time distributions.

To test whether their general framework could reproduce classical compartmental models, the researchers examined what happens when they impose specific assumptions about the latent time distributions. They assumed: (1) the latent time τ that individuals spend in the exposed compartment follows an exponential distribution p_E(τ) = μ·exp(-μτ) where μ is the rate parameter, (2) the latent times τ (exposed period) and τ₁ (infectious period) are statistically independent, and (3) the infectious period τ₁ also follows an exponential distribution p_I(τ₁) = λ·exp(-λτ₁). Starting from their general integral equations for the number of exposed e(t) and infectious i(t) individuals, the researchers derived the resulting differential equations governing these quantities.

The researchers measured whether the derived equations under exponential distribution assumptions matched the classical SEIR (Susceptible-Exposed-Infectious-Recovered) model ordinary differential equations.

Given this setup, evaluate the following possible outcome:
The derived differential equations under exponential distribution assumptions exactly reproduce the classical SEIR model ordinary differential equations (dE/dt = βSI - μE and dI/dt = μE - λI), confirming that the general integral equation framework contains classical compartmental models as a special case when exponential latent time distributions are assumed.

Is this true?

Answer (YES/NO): YES